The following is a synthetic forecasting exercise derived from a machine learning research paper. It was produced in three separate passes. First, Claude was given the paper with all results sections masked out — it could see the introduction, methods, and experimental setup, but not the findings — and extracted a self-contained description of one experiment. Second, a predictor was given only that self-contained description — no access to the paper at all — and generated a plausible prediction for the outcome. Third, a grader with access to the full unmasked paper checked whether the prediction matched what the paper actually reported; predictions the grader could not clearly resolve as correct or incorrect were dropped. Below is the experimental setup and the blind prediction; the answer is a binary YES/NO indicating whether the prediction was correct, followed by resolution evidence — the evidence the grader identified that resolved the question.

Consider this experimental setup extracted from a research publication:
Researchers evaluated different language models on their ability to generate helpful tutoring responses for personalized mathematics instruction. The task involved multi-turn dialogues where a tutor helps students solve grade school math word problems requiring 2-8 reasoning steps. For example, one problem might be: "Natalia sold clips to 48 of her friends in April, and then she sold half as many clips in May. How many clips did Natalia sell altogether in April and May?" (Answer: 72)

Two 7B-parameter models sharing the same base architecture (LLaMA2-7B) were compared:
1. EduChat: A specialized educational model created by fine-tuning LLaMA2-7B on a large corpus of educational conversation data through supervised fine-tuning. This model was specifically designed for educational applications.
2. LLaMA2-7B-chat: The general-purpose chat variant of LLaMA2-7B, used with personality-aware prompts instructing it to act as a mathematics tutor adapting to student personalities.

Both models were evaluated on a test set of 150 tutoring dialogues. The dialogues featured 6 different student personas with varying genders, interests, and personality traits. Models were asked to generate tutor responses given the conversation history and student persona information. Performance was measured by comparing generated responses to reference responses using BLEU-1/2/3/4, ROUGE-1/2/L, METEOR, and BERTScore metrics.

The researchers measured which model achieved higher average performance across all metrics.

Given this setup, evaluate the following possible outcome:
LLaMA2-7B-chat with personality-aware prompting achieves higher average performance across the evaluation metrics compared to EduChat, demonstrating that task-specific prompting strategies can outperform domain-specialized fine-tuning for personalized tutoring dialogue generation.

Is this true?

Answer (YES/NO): YES